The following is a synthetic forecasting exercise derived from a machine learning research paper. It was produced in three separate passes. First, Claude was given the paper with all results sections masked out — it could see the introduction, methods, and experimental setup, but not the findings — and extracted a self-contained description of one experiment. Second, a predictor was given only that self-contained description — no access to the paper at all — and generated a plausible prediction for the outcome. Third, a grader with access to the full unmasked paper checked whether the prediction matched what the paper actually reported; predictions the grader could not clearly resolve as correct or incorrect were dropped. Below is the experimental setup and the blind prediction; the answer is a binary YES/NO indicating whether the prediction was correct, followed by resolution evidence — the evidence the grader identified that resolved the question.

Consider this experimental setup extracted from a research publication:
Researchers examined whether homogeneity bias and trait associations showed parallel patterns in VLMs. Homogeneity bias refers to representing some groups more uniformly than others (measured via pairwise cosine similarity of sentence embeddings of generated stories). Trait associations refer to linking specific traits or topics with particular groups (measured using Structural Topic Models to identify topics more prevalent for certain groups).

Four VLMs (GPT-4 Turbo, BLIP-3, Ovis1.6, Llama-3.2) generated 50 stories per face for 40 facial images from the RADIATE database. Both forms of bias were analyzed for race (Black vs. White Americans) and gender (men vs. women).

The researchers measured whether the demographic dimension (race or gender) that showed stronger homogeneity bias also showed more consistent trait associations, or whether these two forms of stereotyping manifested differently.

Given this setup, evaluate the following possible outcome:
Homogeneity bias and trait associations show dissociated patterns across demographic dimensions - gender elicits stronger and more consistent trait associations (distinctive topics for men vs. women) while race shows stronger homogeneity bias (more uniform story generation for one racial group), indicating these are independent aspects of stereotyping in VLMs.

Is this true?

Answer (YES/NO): NO